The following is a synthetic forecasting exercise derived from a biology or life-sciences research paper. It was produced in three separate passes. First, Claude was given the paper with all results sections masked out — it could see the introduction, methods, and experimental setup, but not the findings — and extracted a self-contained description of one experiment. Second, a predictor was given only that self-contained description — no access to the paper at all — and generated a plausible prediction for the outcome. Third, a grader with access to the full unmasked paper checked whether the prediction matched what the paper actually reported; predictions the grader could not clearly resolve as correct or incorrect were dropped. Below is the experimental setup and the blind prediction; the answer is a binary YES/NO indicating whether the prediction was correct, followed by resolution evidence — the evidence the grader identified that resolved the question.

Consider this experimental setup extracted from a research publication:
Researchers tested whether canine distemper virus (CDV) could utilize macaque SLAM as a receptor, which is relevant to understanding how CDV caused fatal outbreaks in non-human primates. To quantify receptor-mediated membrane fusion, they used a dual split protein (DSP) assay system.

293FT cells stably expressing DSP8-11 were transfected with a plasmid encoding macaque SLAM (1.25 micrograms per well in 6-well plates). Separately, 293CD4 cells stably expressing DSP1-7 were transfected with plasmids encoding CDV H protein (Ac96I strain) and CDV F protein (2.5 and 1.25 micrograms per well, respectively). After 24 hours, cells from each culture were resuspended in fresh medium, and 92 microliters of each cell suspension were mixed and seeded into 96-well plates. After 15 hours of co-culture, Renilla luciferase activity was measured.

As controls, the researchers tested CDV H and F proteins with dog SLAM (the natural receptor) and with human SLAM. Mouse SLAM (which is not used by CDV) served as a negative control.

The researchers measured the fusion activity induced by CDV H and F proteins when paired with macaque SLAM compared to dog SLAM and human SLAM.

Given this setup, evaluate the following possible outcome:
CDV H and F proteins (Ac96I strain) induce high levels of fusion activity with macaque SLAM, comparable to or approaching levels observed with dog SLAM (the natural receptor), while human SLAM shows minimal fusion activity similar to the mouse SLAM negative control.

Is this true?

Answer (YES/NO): YES